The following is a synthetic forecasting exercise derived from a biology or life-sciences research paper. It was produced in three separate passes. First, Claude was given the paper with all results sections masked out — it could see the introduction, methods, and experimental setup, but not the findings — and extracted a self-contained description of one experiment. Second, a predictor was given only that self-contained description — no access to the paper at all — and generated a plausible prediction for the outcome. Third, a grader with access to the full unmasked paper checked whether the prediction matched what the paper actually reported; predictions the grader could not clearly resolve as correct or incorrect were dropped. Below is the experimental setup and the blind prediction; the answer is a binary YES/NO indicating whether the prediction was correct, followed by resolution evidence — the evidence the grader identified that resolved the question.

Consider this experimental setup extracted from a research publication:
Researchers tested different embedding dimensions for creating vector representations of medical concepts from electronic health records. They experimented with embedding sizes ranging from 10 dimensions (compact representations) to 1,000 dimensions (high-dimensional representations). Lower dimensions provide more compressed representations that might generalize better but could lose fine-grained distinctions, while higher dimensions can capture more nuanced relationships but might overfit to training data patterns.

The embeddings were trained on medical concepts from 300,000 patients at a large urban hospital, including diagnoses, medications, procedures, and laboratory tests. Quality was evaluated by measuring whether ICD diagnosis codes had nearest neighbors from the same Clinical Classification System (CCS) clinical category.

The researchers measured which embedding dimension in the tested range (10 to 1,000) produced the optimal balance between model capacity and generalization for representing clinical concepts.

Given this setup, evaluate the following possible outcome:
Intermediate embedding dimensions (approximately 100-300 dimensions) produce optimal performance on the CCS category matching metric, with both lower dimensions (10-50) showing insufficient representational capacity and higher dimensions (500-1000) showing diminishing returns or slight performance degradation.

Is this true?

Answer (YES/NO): YES